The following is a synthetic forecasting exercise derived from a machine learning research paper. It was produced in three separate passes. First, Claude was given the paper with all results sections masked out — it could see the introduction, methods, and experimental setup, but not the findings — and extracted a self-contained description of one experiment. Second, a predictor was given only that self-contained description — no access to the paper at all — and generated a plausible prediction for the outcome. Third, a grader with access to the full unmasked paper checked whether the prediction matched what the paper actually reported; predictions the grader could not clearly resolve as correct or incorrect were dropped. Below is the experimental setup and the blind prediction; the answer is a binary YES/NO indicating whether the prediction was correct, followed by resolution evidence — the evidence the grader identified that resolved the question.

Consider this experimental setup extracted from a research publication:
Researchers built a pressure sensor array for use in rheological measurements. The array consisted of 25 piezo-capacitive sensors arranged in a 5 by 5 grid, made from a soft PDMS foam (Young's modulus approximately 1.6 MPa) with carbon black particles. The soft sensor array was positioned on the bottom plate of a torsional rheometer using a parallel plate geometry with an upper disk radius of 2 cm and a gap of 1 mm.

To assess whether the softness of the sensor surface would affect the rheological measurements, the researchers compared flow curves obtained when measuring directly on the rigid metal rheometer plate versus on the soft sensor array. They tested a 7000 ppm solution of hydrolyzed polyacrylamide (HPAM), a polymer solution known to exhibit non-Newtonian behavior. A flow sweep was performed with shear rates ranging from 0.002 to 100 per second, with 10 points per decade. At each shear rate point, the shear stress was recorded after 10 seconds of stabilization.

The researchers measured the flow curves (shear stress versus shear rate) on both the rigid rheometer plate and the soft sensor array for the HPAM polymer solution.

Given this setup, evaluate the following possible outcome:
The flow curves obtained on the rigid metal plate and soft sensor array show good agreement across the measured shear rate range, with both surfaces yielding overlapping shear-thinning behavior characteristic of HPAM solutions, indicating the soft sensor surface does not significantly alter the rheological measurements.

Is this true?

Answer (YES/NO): YES